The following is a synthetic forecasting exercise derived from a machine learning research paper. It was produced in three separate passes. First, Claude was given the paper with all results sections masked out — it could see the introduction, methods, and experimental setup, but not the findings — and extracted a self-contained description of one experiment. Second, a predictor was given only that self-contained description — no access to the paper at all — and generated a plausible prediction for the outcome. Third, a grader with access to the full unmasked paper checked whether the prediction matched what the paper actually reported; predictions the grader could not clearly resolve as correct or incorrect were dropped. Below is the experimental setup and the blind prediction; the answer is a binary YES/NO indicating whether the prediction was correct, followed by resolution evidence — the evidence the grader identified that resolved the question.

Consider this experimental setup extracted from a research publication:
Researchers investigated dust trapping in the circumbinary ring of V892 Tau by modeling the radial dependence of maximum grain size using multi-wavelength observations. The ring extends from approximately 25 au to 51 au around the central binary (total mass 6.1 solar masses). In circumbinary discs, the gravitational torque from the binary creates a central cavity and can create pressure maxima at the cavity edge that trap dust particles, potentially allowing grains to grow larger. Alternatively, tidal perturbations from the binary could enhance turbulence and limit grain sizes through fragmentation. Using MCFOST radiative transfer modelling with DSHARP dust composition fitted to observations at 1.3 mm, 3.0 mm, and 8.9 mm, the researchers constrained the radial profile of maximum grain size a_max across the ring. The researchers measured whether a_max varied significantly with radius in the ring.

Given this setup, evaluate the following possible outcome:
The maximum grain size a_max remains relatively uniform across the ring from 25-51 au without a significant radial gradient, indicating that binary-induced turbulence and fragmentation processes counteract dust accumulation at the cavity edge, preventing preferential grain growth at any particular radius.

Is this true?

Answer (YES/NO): NO